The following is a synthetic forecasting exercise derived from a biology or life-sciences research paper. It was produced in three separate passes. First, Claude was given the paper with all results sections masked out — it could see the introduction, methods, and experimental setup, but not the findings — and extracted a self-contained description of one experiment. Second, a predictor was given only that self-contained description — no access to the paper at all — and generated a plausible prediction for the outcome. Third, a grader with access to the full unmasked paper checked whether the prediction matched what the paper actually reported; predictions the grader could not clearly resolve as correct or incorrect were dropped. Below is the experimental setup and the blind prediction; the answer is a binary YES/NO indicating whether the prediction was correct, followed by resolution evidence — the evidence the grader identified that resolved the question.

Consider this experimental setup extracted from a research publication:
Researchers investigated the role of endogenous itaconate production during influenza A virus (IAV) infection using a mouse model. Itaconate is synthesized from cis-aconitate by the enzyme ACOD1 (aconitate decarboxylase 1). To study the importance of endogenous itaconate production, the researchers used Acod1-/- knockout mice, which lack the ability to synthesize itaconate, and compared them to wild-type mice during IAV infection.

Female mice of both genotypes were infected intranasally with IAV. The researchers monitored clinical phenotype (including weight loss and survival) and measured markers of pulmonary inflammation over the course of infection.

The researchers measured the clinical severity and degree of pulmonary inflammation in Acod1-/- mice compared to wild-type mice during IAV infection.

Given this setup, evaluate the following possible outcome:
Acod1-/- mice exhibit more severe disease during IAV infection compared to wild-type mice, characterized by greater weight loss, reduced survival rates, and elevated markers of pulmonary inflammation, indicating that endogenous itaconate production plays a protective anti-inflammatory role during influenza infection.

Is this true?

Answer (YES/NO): YES